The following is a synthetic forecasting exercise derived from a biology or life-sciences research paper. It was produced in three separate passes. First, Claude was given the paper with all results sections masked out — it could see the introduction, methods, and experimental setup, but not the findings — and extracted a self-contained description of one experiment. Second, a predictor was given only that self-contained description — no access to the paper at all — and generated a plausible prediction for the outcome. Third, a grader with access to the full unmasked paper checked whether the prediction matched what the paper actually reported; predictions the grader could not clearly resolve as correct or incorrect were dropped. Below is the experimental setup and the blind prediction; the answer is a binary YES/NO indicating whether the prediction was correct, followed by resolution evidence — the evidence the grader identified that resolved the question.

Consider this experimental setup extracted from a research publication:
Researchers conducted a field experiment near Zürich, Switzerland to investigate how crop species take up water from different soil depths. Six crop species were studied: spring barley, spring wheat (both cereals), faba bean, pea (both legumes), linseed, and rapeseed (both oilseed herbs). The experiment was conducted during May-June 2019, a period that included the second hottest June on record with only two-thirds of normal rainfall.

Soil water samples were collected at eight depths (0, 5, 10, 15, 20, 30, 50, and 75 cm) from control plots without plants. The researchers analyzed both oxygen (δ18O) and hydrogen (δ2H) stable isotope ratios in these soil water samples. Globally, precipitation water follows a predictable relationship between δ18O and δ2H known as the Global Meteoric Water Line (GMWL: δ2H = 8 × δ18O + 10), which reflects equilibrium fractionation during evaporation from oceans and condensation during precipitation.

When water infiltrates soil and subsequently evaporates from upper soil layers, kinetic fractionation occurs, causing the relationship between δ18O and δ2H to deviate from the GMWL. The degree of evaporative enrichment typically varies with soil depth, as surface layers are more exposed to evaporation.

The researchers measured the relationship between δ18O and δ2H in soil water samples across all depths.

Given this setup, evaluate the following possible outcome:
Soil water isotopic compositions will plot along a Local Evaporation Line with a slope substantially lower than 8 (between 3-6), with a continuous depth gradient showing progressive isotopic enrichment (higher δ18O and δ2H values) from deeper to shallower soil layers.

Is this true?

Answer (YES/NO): YES